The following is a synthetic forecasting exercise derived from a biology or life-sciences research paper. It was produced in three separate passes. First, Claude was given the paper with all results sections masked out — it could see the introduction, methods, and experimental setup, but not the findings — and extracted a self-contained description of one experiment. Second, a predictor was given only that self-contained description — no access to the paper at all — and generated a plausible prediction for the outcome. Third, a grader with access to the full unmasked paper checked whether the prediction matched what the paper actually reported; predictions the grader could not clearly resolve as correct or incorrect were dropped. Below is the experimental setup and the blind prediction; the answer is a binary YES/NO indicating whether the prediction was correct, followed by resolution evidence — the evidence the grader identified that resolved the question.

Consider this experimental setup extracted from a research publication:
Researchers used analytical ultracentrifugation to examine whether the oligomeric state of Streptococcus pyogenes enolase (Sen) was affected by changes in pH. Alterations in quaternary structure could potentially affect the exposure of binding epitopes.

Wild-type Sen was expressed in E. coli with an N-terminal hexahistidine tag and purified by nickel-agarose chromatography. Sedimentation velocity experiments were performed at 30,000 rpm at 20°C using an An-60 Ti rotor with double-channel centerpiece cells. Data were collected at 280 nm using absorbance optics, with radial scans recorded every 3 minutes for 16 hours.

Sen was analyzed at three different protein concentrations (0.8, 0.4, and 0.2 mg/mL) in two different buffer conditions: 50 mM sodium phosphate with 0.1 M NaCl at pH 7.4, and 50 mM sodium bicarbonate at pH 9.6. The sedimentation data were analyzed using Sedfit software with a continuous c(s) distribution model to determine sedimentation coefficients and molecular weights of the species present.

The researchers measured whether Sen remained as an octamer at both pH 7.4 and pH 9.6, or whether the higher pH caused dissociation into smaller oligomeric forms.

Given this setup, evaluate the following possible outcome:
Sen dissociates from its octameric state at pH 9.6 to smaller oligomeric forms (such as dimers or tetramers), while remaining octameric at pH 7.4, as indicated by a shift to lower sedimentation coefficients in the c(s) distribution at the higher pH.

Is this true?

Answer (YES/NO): NO